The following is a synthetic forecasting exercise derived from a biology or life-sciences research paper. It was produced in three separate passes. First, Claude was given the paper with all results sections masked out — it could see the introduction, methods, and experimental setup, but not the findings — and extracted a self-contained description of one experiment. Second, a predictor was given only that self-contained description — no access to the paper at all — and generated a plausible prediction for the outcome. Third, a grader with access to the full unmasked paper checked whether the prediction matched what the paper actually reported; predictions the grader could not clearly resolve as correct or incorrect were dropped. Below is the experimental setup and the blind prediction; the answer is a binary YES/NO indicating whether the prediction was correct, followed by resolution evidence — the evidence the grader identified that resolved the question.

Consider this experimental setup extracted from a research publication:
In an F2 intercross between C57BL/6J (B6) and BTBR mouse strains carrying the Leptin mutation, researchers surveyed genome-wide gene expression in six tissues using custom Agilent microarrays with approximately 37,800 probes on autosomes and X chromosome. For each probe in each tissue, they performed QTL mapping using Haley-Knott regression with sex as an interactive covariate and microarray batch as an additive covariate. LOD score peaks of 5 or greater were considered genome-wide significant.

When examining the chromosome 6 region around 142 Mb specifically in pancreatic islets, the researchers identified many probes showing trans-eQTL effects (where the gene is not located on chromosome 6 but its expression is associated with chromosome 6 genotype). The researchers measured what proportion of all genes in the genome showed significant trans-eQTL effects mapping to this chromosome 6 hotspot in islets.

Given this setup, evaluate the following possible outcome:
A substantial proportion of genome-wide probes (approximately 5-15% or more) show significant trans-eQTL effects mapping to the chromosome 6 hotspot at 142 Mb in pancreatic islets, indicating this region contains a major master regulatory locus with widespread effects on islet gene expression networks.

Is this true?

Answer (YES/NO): YES